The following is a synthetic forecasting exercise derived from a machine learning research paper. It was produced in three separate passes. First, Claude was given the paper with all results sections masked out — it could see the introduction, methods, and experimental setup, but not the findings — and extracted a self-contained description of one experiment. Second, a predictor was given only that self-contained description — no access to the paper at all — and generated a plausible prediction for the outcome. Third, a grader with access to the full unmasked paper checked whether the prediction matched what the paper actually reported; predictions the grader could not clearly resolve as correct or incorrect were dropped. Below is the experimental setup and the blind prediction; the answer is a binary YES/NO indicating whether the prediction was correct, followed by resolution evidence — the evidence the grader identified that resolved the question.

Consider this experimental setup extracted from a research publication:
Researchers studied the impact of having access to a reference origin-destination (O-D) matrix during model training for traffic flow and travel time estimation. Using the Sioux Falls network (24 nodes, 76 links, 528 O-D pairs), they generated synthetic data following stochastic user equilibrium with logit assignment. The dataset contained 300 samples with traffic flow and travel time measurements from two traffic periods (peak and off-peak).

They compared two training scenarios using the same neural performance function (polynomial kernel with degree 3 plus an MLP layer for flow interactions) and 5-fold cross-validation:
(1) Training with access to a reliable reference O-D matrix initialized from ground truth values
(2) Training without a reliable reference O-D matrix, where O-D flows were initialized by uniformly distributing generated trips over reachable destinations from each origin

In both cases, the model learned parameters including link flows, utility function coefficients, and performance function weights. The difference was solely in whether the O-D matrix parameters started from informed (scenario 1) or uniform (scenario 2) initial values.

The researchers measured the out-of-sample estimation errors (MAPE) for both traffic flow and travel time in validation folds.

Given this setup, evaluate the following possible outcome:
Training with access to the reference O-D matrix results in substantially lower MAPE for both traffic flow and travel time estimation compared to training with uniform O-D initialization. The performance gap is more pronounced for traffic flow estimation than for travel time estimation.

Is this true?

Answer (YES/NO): NO